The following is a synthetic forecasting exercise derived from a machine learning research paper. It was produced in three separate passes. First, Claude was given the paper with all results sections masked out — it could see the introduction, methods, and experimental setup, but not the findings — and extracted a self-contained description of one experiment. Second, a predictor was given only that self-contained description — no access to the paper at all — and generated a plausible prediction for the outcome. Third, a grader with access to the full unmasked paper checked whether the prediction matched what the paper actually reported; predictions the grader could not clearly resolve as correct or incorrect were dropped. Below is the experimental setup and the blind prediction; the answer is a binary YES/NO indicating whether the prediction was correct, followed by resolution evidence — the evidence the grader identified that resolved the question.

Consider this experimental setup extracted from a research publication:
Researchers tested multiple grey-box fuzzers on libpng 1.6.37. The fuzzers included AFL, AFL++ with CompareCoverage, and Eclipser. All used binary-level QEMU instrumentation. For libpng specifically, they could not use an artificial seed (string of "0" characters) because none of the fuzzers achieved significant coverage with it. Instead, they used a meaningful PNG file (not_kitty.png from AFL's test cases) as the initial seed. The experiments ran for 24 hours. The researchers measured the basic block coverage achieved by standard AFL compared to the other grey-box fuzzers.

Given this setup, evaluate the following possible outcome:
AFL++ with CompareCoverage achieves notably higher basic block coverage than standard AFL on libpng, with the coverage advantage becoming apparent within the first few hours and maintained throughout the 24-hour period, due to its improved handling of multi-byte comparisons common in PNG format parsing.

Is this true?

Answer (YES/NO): NO